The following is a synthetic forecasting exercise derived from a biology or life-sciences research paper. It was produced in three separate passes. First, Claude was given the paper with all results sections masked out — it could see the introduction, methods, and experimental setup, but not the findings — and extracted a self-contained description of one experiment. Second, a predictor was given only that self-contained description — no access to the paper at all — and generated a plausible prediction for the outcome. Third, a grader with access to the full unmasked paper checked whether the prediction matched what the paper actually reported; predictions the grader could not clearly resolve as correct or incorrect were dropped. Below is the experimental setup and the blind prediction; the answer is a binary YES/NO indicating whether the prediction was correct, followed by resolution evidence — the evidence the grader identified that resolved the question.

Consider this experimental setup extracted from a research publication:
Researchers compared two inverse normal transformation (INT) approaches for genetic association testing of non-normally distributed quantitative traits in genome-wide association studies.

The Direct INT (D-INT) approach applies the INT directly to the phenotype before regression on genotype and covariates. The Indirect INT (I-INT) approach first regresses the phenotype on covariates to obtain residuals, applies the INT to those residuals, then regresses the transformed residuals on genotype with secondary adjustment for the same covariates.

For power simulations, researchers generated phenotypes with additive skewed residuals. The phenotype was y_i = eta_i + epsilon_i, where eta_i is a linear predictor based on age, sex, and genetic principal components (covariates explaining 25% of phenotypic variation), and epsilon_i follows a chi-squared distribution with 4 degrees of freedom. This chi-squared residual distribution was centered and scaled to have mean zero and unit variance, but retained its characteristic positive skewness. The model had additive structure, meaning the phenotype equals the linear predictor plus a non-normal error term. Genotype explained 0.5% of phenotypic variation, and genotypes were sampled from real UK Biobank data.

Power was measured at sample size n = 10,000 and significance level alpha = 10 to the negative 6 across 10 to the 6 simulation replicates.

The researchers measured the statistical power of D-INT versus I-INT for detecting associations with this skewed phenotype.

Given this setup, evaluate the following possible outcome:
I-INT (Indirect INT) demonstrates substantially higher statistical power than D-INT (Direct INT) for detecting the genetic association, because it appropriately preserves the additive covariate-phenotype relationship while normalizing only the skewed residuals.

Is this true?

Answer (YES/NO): YES